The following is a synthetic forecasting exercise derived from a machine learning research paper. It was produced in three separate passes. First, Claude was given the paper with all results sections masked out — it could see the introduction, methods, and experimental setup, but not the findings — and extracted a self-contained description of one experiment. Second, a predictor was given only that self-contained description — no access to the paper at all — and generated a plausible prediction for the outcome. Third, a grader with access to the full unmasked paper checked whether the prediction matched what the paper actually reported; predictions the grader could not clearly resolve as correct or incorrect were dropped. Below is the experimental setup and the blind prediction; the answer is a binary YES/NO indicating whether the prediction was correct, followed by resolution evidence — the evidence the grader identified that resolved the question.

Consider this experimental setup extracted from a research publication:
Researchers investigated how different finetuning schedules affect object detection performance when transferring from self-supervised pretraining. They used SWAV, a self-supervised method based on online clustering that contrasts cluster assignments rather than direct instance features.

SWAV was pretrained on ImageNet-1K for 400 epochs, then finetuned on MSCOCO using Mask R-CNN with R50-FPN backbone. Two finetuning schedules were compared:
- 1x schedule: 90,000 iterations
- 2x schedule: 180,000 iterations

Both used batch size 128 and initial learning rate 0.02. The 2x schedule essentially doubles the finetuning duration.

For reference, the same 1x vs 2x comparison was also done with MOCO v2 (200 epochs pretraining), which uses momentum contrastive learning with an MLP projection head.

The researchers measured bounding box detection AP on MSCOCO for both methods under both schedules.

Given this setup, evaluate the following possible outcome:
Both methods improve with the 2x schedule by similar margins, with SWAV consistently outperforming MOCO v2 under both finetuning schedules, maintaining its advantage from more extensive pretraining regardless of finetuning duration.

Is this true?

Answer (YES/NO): NO